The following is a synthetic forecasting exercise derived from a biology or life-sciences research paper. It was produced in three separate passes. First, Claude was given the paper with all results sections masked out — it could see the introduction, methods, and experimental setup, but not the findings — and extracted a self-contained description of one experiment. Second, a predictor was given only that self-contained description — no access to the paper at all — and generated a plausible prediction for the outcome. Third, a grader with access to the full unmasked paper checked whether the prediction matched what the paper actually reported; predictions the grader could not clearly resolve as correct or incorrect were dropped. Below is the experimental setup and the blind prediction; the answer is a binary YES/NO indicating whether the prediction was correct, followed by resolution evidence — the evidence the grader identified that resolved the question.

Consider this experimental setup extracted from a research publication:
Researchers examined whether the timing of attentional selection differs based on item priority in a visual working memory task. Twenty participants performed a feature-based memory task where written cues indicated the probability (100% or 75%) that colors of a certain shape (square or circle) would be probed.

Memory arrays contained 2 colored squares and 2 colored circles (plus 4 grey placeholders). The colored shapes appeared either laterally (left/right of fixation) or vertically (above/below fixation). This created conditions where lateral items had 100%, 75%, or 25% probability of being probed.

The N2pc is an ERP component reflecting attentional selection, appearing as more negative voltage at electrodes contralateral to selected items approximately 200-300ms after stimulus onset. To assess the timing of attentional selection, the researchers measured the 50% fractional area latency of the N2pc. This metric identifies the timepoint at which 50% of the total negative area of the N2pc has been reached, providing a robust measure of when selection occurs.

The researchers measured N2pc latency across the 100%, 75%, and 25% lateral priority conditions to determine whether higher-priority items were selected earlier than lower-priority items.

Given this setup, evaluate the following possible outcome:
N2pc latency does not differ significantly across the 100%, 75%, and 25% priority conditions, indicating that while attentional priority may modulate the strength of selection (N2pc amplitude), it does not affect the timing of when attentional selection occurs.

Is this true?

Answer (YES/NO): YES